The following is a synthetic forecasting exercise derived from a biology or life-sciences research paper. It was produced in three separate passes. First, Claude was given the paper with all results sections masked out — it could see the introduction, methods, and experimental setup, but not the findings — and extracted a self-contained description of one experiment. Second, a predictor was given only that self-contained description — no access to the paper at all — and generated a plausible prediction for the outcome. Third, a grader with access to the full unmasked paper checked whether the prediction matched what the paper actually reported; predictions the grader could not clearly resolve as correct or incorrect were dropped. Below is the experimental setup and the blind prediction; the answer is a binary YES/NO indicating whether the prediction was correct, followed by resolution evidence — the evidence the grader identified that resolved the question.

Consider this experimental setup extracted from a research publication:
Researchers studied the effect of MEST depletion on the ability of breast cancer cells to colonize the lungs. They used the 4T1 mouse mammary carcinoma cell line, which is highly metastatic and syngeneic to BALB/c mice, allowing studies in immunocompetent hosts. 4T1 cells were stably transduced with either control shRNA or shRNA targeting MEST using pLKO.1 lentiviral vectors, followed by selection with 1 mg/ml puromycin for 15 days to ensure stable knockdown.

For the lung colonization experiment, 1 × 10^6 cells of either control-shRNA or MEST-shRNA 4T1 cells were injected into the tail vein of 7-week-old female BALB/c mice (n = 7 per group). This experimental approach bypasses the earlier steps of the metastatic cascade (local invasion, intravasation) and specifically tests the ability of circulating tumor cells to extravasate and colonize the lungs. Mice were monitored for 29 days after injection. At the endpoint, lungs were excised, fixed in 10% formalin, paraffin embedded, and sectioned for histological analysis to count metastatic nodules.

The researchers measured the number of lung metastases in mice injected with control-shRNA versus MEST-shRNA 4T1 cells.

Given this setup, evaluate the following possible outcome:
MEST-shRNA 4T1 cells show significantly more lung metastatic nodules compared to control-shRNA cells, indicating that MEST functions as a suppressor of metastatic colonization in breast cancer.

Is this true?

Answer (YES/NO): NO